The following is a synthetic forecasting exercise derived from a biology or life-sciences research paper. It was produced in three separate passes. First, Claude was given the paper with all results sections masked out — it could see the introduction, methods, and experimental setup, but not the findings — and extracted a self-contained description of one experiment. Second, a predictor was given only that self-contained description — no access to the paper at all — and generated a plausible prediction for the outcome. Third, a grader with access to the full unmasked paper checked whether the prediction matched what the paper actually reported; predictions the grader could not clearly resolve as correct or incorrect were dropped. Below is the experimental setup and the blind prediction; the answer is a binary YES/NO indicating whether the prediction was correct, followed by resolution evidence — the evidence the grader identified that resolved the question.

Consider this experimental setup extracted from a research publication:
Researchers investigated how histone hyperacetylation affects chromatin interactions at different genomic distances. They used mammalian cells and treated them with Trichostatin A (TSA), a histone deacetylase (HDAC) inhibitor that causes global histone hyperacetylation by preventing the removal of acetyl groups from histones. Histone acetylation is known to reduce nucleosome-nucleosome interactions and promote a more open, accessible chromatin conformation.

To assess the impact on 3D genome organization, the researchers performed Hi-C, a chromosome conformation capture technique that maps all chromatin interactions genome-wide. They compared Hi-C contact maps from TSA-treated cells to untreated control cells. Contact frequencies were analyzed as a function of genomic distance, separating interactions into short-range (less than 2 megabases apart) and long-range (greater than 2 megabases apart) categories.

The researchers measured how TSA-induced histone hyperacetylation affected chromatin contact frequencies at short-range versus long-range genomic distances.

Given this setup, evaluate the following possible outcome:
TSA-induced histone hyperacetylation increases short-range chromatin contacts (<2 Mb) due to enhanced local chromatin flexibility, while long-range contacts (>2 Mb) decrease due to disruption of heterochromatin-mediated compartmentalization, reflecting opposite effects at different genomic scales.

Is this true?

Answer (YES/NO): NO